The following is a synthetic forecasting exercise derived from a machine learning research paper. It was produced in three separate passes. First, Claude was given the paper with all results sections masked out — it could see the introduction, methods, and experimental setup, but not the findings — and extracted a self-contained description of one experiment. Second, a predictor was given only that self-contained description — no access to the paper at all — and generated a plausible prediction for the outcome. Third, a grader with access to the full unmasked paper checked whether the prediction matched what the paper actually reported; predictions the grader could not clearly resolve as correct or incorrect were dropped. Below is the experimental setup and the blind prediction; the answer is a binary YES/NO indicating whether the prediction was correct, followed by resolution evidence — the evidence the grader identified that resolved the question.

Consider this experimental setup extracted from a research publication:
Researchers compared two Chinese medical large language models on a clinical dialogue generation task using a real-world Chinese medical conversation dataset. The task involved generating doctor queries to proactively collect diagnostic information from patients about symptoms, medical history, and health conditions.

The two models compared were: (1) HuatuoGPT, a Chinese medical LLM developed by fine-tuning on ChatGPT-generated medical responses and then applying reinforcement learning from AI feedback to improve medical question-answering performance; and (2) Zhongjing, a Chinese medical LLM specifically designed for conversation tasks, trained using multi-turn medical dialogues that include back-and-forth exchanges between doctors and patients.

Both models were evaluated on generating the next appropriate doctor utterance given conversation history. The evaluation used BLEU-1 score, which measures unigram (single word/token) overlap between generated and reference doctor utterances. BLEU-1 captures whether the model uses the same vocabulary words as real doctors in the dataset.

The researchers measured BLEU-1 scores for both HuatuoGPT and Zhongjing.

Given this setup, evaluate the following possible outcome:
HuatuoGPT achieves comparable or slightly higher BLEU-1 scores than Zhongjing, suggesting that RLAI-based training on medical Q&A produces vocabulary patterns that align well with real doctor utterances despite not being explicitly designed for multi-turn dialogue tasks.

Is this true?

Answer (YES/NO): YES